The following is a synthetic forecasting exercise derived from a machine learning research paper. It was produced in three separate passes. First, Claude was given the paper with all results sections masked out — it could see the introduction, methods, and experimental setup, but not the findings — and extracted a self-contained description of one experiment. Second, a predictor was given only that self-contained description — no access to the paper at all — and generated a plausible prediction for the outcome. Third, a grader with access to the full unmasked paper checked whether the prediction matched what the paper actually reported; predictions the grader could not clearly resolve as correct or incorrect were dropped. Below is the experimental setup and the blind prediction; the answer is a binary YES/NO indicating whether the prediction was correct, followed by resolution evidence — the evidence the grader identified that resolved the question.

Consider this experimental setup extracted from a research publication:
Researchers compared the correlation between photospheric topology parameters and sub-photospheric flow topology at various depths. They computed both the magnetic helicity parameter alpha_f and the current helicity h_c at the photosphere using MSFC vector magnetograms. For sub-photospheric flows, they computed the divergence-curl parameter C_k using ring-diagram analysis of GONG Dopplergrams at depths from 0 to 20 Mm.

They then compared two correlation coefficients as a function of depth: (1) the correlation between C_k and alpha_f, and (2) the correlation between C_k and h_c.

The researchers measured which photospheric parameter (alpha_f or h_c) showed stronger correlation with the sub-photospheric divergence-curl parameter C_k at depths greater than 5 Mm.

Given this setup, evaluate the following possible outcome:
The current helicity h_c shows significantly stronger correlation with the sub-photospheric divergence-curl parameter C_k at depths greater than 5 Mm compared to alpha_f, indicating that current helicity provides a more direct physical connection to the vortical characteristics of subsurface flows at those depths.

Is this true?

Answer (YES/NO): YES